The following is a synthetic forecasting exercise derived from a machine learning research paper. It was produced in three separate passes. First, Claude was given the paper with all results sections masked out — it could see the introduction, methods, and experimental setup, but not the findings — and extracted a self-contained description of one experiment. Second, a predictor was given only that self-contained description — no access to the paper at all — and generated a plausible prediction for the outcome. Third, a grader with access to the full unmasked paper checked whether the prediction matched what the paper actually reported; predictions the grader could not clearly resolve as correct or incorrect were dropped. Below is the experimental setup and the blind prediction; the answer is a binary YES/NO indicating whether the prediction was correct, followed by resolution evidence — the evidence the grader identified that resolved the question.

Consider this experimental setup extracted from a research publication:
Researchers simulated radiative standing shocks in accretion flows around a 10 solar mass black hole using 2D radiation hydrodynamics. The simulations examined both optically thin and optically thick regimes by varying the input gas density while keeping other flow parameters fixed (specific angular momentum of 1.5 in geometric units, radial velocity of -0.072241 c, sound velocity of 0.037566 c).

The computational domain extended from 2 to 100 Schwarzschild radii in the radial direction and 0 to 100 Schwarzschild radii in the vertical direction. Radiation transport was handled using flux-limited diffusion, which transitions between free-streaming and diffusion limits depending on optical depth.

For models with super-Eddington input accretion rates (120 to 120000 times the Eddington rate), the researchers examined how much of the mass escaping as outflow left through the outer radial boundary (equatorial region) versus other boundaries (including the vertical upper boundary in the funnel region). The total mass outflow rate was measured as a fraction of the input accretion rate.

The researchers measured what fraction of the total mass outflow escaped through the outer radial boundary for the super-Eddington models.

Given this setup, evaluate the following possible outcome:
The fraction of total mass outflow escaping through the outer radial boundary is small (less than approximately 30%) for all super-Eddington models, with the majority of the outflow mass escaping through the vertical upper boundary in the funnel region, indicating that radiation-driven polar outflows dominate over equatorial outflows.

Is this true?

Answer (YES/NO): NO